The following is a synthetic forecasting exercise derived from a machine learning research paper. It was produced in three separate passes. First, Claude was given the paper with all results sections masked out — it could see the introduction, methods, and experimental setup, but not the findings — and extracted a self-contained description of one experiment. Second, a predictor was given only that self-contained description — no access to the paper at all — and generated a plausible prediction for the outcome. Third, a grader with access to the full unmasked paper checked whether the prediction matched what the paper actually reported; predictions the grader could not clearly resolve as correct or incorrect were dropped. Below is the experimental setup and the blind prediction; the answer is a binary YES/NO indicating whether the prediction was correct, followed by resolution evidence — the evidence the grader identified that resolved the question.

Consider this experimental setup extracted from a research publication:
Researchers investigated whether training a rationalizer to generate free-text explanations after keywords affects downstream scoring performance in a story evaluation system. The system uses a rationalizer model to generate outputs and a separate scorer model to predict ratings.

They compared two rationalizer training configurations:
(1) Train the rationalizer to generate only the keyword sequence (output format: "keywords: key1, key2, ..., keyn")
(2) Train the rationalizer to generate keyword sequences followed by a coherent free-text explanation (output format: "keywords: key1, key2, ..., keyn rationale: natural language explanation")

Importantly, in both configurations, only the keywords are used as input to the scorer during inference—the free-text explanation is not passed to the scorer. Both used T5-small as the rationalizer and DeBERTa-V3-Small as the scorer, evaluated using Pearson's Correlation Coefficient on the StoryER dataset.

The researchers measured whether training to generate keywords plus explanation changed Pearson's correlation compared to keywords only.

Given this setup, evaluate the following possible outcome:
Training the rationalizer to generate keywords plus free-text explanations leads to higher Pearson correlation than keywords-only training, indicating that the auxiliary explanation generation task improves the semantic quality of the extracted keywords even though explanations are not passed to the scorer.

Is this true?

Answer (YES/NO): YES